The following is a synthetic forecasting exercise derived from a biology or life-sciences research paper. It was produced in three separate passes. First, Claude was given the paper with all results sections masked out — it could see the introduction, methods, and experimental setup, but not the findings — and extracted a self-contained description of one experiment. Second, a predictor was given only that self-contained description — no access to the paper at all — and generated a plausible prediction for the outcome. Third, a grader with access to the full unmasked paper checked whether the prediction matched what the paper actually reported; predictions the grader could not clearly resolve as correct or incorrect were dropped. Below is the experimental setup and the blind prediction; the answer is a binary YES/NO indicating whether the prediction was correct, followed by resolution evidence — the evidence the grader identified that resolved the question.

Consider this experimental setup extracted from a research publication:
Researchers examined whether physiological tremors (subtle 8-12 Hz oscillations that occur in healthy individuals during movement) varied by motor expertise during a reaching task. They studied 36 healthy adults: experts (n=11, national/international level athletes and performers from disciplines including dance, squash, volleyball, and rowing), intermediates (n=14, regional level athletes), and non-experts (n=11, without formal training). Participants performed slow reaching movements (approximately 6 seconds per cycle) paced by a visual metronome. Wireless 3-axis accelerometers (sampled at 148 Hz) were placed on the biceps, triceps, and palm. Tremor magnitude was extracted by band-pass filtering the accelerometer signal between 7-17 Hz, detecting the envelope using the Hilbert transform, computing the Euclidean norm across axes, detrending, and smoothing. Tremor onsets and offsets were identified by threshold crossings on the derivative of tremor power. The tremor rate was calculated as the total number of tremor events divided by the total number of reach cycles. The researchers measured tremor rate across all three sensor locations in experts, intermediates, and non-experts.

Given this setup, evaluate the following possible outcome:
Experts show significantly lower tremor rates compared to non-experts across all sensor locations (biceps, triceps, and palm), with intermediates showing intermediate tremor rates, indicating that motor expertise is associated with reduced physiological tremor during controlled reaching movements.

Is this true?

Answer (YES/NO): NO